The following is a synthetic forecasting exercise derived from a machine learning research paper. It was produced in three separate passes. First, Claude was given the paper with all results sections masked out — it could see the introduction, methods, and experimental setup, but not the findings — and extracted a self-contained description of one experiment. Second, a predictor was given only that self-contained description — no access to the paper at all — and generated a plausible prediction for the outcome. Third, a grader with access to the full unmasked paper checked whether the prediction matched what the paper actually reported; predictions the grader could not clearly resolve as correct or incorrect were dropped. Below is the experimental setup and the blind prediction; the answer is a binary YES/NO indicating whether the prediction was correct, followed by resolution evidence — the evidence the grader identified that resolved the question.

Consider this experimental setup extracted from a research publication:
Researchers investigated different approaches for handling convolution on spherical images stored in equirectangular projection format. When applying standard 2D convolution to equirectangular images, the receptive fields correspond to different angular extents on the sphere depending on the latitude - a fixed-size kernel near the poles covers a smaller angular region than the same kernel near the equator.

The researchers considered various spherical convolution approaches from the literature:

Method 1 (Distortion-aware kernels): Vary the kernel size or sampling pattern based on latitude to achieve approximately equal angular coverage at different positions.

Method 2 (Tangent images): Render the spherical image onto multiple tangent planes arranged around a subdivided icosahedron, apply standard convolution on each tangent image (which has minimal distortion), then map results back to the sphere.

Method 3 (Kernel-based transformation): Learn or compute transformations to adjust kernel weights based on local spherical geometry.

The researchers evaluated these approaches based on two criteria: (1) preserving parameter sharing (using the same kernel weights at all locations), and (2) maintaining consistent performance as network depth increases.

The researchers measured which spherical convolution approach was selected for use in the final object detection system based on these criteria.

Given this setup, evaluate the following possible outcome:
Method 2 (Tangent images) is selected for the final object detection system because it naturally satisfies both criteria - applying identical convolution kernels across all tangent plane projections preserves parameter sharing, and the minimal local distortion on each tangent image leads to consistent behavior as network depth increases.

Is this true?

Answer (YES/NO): YES